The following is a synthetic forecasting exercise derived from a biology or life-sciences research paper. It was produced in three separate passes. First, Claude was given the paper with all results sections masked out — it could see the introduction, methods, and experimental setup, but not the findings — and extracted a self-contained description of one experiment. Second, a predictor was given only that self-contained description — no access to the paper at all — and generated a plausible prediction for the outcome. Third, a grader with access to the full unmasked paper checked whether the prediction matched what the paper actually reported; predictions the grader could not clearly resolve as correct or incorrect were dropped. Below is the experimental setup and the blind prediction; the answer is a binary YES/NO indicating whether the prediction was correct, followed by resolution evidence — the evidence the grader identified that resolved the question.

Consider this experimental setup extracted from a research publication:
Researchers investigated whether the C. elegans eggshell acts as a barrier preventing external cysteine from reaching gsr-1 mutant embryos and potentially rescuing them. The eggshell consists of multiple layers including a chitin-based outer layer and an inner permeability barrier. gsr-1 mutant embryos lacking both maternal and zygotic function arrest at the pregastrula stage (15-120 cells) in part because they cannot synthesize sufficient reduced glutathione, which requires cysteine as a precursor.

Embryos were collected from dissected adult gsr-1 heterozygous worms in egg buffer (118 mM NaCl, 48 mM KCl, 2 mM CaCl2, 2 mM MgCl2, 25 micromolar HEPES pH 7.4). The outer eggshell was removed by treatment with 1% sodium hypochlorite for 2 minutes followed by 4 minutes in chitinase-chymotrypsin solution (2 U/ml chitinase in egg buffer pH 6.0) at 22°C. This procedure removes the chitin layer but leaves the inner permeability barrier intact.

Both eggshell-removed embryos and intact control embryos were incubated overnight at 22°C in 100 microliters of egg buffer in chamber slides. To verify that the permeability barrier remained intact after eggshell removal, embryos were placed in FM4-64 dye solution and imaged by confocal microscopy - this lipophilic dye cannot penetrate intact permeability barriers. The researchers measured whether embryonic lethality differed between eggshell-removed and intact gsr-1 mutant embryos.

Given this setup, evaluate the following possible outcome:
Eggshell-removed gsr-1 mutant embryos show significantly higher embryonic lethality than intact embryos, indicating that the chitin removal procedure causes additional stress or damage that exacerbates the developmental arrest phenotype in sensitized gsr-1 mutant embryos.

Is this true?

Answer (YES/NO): NO